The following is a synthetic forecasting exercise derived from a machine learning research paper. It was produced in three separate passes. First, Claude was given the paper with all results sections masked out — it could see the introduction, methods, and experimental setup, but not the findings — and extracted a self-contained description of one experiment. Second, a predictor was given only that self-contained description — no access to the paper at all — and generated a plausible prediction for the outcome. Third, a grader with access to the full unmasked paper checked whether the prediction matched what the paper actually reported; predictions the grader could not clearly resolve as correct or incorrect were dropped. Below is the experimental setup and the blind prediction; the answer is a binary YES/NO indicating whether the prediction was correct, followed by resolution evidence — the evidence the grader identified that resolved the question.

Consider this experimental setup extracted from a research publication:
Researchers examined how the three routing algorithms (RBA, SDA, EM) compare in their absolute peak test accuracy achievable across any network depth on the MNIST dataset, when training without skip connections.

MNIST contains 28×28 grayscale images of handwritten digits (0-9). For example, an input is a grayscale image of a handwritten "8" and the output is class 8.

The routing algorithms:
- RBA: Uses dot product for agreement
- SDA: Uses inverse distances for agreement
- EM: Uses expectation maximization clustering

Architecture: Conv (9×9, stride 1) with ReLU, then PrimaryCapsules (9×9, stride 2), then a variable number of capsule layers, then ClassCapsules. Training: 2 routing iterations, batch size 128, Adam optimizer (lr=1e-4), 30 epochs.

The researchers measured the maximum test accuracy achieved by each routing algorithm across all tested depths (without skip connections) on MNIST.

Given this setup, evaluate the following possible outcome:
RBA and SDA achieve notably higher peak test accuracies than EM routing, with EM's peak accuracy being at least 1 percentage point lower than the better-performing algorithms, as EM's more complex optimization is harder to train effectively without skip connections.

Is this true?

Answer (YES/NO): NO